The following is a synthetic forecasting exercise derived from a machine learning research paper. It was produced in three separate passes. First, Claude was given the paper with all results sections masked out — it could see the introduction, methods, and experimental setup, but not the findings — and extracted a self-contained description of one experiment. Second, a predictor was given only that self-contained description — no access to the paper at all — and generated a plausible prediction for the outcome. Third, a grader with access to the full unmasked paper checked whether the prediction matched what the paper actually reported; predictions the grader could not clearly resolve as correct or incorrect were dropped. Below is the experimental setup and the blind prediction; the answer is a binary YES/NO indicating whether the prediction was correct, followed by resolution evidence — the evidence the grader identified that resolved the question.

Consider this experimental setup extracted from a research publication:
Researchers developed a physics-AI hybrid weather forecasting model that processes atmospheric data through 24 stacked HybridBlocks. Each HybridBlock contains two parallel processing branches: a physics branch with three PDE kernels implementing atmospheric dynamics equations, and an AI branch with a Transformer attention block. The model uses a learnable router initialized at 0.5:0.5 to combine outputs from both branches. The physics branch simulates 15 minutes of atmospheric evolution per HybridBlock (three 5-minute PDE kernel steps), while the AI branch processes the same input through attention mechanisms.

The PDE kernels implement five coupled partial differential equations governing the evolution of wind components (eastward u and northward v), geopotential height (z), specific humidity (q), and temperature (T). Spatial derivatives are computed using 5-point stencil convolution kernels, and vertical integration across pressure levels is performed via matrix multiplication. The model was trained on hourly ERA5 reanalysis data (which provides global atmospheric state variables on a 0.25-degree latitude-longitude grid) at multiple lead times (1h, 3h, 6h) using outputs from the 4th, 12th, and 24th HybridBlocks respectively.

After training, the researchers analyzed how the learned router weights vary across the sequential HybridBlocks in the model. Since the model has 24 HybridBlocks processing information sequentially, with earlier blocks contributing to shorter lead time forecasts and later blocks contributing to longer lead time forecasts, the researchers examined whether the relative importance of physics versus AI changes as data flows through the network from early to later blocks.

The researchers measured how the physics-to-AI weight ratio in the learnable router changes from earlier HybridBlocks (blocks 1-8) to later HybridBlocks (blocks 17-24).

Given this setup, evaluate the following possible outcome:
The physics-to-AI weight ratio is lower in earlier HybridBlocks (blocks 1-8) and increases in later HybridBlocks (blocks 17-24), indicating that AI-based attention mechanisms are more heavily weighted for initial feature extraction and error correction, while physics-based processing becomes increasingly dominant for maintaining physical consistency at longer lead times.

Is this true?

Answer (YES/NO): NO